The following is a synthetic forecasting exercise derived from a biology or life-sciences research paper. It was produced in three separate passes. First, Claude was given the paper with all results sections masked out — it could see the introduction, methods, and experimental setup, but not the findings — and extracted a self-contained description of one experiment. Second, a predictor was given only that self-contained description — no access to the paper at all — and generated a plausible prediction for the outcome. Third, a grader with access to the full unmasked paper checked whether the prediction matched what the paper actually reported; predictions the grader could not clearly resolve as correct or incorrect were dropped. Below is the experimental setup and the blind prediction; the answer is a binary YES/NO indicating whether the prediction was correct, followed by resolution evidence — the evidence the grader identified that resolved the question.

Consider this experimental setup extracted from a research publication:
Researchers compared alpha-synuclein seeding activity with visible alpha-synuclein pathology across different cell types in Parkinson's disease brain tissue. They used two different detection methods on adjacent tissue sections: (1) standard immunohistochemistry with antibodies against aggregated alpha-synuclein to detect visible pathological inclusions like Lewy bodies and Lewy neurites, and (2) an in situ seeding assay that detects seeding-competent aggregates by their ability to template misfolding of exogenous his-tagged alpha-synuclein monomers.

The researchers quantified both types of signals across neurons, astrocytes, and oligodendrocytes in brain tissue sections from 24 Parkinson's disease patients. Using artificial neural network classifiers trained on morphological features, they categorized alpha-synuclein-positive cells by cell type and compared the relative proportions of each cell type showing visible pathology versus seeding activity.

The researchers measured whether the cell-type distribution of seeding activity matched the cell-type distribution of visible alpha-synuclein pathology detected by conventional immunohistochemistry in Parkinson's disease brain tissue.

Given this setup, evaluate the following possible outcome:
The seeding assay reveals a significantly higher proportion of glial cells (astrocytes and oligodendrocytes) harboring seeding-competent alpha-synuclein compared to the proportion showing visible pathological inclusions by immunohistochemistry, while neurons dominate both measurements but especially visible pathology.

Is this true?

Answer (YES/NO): NO